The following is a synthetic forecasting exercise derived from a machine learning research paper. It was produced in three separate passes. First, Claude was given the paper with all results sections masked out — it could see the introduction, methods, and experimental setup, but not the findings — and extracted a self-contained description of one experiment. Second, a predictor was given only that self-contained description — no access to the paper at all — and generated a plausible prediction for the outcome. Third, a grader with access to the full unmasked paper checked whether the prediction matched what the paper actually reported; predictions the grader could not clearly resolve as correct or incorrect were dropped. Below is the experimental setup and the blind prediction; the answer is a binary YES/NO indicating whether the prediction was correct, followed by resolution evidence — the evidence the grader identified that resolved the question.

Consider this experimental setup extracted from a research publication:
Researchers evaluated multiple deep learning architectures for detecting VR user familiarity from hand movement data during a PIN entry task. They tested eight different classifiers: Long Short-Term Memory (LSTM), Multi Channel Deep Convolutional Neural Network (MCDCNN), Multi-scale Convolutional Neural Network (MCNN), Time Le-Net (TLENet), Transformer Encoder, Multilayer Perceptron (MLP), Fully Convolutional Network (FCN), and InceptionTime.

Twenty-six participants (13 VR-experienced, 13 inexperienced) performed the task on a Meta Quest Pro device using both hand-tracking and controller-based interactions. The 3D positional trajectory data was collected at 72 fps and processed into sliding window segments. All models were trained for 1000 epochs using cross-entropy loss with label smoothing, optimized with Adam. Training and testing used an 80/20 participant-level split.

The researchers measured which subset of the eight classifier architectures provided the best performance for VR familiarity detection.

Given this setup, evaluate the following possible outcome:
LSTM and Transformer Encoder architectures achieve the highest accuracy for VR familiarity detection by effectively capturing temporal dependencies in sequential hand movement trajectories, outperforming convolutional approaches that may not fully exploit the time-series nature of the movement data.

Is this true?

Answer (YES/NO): NO